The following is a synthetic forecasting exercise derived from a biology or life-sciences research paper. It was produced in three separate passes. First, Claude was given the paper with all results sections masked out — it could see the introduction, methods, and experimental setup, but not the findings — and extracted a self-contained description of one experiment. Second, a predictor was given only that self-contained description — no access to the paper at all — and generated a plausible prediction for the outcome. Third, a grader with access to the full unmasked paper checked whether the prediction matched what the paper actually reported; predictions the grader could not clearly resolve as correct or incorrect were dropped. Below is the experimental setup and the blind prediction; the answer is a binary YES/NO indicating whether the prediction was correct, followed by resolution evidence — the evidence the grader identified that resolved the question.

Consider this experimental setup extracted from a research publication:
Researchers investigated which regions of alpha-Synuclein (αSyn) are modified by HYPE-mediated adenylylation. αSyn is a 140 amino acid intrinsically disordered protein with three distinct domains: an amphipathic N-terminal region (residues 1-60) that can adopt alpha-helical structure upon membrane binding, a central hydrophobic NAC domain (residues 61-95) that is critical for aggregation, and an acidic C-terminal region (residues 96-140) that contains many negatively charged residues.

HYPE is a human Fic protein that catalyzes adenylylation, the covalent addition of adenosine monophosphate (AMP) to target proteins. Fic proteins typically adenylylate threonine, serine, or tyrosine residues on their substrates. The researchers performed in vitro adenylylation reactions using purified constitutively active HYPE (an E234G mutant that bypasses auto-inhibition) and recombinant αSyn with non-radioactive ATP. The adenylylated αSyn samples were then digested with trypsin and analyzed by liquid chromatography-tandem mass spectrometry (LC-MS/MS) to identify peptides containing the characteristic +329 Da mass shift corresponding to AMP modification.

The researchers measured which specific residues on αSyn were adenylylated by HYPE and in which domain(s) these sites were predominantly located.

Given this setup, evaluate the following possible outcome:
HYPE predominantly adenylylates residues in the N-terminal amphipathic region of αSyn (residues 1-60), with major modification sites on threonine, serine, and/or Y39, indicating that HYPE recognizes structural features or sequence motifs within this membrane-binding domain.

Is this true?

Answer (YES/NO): NO